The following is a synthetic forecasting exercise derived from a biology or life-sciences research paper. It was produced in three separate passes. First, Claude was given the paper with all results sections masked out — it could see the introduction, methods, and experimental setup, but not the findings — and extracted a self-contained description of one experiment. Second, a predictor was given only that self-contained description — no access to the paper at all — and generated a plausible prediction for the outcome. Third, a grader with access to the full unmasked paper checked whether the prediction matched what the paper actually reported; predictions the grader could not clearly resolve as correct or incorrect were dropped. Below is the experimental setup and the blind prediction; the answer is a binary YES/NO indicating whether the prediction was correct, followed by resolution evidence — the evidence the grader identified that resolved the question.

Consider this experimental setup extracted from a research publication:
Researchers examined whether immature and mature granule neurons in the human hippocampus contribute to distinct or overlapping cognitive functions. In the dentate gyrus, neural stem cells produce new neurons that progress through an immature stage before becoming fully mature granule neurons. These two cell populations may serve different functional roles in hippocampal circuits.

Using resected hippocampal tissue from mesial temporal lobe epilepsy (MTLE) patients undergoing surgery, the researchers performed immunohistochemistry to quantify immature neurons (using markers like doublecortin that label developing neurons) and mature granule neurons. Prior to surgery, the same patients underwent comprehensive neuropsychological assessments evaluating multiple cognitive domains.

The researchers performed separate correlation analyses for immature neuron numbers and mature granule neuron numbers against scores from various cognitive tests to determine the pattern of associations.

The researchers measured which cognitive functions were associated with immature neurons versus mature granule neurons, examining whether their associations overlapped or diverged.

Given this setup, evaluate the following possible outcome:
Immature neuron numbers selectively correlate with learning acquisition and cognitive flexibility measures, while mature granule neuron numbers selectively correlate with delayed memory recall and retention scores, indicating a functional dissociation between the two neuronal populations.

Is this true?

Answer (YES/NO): NO